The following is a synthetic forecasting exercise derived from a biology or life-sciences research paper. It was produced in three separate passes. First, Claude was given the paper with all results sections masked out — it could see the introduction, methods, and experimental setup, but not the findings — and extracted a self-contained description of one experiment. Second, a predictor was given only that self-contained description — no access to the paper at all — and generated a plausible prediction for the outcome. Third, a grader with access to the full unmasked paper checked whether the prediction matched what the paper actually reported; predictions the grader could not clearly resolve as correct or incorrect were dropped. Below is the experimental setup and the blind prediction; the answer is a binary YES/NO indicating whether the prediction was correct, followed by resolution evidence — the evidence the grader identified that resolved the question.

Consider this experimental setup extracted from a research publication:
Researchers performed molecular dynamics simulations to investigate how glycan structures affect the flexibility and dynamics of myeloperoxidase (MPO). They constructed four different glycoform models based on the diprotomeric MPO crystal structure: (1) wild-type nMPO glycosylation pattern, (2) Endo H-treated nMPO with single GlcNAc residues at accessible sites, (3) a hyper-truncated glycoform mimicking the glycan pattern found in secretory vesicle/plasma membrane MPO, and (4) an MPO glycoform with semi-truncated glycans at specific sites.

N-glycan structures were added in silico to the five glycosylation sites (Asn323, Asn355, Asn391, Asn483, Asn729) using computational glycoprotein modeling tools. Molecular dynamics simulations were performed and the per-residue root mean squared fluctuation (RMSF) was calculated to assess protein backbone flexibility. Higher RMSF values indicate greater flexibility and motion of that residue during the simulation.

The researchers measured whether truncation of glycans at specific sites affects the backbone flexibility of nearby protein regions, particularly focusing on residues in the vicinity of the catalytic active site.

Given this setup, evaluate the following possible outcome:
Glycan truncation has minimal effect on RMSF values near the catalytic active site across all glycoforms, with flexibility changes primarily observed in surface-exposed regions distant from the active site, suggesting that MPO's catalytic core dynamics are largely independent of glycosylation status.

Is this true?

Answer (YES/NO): YES